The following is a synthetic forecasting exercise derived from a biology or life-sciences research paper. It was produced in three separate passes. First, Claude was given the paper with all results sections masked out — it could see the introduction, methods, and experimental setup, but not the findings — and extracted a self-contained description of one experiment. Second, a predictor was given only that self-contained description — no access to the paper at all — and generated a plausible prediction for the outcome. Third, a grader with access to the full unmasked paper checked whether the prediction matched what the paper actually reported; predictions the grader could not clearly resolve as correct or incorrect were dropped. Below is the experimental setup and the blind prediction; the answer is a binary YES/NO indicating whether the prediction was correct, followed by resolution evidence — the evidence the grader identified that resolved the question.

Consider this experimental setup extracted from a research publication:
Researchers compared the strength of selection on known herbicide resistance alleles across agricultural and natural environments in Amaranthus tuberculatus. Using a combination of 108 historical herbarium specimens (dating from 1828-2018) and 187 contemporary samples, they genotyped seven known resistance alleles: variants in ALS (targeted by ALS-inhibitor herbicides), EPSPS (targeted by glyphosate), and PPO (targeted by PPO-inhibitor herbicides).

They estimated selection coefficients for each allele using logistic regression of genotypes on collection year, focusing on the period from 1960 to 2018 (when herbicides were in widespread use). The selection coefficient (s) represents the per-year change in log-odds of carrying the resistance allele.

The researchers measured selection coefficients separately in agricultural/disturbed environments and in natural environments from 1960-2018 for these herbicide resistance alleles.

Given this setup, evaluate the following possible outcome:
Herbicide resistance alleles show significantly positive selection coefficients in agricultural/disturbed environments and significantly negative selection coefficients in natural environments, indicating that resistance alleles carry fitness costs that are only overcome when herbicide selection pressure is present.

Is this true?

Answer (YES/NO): NO